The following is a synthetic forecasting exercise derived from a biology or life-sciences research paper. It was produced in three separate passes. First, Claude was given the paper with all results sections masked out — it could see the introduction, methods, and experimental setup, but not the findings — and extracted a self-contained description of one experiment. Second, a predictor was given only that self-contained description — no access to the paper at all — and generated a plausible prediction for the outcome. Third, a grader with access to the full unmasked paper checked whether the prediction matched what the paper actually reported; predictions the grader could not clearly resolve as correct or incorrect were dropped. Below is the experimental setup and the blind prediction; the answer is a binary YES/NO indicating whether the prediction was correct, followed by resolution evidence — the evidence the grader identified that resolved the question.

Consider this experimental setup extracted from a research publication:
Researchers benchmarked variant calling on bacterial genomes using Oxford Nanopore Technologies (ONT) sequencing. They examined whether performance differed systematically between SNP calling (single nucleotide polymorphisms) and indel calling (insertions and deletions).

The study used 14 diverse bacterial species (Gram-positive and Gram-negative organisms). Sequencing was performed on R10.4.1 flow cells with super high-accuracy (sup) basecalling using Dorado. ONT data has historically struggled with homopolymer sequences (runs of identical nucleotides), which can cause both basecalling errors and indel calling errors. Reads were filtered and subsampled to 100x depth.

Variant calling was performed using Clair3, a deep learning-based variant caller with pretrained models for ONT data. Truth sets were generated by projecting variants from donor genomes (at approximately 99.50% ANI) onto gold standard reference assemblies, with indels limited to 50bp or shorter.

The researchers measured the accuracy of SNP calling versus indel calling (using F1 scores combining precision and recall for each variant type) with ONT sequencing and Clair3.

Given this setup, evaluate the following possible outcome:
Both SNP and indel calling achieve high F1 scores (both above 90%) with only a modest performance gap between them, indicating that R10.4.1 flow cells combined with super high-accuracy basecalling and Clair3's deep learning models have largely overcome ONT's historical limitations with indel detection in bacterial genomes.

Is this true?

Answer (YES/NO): YES